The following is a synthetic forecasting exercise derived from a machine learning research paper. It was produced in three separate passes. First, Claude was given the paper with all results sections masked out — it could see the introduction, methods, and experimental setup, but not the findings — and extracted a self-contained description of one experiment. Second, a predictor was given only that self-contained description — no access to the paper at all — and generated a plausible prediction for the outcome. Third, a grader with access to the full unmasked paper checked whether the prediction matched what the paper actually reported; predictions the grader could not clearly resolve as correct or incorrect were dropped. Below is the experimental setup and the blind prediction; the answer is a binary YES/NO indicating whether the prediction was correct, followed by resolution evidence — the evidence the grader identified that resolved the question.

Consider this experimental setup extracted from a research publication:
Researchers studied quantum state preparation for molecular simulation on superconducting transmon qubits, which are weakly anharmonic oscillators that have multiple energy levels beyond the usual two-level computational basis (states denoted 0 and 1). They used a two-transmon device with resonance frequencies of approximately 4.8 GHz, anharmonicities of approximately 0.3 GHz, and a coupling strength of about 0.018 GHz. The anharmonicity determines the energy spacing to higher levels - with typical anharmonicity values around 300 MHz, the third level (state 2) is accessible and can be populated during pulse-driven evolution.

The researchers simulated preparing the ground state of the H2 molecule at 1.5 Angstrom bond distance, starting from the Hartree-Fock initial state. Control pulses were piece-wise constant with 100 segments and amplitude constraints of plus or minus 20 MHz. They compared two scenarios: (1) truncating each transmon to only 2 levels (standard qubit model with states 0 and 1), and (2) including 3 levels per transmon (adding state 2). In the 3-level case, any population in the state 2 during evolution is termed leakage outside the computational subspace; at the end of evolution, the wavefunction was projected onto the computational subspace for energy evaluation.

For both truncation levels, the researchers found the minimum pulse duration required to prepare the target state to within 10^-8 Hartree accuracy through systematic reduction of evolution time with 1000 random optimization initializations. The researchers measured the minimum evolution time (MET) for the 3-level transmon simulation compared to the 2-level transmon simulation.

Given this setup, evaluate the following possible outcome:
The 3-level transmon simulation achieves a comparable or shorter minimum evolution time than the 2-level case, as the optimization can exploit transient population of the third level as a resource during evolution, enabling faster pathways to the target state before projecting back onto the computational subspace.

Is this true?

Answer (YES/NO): YES